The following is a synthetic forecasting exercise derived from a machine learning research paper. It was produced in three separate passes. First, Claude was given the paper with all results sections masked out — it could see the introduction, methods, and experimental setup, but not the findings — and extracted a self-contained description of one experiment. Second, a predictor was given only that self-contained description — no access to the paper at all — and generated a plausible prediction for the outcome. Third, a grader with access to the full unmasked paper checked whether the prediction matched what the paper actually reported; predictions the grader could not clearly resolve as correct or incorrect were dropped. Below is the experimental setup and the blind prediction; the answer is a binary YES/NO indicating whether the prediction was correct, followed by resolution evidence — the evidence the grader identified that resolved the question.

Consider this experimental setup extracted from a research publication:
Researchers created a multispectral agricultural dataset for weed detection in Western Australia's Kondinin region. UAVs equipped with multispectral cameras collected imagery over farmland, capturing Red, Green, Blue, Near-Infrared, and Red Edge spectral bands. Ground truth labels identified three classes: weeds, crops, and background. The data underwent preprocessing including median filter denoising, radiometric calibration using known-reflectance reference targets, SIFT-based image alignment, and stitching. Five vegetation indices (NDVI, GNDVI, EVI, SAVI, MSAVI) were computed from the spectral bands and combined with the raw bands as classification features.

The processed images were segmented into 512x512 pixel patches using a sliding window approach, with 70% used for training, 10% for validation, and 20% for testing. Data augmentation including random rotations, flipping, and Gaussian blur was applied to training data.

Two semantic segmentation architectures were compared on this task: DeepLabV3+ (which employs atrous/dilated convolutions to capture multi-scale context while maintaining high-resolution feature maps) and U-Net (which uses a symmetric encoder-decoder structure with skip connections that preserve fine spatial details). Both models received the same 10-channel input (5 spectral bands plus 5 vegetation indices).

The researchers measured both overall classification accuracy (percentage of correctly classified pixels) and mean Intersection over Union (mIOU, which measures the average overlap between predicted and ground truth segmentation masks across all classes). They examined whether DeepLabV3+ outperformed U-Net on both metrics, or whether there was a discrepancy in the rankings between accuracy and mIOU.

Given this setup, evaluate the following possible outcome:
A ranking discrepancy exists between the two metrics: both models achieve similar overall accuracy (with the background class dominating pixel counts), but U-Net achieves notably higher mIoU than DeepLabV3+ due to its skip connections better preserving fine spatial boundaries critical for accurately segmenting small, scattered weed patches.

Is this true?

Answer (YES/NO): NO